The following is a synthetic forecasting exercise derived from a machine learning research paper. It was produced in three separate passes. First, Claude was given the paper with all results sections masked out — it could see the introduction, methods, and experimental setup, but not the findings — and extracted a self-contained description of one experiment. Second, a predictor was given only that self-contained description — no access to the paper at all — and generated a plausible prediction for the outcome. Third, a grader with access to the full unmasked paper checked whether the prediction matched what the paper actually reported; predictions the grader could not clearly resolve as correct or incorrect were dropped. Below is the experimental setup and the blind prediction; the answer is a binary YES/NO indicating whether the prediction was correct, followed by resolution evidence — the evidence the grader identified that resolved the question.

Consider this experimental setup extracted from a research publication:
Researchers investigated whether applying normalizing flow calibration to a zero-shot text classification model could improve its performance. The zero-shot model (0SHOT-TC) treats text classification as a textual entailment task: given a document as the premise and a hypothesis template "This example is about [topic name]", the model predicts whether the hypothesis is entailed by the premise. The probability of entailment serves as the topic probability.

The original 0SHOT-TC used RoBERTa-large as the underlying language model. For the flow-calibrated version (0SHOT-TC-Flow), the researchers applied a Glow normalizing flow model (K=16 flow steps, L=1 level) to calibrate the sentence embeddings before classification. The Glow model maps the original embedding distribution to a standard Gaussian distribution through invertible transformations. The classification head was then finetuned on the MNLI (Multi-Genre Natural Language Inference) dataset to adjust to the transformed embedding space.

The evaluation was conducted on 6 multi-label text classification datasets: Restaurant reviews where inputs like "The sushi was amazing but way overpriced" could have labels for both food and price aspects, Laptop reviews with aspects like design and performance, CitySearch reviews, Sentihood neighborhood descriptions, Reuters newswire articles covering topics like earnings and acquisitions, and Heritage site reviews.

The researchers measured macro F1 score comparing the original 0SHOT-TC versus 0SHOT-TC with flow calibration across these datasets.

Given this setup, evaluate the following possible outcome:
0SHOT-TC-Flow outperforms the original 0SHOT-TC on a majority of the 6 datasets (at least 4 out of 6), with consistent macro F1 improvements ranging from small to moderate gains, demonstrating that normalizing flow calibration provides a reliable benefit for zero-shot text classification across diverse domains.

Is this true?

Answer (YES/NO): NO